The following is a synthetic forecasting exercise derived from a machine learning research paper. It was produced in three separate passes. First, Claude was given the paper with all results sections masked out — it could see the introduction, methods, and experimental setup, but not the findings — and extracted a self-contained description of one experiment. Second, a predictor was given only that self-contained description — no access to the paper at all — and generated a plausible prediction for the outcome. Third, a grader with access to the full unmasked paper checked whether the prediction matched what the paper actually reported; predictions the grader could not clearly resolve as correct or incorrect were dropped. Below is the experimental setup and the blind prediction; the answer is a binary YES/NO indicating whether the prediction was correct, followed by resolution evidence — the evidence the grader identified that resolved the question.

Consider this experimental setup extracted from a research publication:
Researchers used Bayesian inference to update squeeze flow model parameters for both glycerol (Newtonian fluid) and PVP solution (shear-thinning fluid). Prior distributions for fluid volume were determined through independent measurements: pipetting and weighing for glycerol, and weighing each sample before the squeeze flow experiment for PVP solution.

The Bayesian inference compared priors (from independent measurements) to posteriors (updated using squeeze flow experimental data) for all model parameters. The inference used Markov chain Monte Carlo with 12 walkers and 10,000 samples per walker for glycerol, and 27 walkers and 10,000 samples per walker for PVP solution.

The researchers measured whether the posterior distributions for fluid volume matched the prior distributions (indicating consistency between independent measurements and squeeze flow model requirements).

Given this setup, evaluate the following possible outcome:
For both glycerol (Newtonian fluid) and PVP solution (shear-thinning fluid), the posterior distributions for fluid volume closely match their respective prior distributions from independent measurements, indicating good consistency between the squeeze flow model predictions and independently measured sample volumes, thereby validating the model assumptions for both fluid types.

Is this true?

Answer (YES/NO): NO